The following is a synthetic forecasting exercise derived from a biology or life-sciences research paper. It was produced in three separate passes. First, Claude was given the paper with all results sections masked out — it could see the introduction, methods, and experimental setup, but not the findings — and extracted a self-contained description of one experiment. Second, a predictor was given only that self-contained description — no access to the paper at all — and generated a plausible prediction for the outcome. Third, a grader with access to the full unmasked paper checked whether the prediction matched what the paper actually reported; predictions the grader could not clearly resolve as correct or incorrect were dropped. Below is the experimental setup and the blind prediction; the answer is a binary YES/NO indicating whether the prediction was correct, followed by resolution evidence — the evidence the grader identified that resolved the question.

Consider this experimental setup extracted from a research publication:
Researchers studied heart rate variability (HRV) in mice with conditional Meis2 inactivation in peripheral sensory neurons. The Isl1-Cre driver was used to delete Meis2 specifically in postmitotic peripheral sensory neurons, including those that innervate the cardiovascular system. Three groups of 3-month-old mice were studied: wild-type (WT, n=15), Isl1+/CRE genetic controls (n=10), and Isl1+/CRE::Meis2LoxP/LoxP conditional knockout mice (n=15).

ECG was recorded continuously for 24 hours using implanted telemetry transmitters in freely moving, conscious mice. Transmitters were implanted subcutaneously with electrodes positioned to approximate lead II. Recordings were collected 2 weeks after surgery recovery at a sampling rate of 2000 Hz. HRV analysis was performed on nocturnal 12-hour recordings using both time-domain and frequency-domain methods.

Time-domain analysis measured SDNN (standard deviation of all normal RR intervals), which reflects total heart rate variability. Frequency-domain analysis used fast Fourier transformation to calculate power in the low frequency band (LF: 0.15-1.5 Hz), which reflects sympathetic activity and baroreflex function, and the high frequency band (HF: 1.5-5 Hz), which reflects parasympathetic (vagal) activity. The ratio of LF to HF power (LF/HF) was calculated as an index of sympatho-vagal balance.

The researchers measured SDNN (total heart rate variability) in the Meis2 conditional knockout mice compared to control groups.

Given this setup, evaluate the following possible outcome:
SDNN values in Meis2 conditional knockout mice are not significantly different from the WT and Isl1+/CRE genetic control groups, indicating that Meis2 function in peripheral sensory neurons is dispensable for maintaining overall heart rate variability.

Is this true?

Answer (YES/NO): NO